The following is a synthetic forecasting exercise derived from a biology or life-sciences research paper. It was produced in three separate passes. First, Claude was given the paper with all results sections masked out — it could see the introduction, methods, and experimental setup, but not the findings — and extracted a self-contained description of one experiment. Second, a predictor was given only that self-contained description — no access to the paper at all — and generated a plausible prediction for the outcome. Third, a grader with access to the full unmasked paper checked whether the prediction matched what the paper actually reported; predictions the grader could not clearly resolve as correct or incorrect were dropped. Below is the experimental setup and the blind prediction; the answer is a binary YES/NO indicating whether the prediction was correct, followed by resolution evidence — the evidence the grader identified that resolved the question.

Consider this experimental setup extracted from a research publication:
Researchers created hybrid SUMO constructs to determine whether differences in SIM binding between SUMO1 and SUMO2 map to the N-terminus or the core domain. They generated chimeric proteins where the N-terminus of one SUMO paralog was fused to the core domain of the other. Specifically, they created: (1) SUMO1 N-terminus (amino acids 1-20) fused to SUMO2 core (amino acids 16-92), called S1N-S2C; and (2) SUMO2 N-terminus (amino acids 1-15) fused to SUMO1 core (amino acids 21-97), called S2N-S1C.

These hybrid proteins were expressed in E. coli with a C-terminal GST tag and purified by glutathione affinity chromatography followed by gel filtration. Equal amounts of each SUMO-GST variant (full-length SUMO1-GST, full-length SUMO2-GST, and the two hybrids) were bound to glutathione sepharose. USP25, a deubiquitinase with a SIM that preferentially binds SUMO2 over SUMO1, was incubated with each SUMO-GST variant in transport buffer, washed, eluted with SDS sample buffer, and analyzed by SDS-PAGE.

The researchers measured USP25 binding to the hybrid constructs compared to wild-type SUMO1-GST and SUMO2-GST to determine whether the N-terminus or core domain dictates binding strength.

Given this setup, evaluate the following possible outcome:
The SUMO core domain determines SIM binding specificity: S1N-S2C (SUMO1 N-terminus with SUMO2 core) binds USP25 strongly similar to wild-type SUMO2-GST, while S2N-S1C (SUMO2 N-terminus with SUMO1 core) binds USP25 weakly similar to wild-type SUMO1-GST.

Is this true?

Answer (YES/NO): NO